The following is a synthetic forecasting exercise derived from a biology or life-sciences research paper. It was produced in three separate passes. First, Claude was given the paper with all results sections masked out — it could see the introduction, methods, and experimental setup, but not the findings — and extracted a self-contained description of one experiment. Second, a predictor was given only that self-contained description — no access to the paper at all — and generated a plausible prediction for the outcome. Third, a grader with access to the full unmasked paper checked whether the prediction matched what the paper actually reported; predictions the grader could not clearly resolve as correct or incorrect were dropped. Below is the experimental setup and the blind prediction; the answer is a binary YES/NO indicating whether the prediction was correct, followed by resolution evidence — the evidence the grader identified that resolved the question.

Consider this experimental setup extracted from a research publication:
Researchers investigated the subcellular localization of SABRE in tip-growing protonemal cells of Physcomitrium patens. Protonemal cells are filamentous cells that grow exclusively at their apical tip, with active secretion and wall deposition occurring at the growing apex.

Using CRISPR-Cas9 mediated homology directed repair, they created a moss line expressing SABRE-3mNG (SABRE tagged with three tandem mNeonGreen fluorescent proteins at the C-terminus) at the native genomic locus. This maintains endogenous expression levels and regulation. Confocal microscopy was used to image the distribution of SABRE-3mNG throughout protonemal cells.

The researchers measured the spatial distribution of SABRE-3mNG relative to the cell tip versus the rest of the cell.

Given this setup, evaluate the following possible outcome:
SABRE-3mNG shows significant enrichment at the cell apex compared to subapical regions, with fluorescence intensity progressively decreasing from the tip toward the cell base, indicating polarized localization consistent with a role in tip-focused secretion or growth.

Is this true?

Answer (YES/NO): YES